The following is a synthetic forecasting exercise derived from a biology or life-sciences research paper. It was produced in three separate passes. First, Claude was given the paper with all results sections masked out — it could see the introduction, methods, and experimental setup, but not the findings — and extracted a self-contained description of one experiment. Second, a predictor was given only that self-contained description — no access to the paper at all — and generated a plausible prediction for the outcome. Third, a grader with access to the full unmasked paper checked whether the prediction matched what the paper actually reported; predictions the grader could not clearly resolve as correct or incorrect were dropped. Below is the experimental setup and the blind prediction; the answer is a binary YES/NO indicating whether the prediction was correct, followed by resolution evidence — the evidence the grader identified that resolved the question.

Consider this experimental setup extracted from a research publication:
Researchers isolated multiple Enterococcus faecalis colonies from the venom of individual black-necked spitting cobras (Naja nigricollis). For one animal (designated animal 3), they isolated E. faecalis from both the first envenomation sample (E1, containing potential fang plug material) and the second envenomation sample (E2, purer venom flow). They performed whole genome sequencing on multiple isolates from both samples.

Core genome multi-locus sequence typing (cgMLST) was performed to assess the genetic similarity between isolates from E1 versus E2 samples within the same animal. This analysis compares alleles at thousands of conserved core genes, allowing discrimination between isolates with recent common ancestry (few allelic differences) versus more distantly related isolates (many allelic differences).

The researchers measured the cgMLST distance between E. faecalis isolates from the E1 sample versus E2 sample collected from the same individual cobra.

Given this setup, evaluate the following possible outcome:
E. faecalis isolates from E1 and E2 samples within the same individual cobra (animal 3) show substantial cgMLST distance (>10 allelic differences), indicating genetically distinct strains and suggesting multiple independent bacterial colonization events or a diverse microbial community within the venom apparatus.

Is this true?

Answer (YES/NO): NO